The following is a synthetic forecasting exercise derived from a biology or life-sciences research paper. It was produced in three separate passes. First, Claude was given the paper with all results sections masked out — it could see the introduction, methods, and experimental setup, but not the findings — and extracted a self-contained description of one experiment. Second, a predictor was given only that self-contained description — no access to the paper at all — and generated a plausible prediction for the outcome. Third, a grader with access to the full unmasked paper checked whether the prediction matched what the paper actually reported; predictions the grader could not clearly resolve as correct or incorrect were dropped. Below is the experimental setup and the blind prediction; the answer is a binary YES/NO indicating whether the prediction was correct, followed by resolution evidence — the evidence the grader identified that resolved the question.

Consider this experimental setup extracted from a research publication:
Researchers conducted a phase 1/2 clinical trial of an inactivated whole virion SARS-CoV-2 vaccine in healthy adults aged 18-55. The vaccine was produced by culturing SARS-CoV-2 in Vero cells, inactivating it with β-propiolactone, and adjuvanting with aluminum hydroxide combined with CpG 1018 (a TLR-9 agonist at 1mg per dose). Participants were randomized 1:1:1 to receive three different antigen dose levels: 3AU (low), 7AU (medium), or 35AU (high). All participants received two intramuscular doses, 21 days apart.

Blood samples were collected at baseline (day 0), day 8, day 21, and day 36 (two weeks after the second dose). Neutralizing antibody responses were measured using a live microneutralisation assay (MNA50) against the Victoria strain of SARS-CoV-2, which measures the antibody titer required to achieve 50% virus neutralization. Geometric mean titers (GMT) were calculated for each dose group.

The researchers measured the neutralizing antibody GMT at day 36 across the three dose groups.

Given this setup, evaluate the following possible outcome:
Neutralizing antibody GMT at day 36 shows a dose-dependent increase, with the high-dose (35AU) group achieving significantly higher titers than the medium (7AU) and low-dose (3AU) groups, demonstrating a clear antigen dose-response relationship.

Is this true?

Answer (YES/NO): YES